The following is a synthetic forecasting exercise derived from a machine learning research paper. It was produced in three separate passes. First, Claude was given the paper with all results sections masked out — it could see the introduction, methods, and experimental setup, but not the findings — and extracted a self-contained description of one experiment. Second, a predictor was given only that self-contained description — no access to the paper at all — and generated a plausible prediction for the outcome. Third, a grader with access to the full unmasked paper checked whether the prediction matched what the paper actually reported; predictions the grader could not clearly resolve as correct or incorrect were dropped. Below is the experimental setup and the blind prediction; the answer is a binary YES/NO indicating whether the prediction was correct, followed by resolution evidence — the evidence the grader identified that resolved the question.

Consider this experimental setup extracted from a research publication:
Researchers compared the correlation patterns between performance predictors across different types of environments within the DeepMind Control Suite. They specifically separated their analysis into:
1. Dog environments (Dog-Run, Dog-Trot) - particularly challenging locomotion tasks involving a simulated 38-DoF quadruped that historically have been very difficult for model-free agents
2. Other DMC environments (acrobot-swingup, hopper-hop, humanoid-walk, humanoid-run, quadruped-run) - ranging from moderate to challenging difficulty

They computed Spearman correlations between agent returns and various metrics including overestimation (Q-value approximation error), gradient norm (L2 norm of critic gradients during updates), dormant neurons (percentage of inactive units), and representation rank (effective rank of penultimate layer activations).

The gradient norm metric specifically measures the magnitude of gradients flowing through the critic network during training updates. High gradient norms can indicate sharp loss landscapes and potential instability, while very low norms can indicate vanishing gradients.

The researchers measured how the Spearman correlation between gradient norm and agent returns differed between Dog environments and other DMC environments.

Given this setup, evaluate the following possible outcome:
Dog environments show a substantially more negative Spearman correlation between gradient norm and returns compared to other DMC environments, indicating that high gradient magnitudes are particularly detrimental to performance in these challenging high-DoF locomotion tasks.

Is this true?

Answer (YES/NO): YES